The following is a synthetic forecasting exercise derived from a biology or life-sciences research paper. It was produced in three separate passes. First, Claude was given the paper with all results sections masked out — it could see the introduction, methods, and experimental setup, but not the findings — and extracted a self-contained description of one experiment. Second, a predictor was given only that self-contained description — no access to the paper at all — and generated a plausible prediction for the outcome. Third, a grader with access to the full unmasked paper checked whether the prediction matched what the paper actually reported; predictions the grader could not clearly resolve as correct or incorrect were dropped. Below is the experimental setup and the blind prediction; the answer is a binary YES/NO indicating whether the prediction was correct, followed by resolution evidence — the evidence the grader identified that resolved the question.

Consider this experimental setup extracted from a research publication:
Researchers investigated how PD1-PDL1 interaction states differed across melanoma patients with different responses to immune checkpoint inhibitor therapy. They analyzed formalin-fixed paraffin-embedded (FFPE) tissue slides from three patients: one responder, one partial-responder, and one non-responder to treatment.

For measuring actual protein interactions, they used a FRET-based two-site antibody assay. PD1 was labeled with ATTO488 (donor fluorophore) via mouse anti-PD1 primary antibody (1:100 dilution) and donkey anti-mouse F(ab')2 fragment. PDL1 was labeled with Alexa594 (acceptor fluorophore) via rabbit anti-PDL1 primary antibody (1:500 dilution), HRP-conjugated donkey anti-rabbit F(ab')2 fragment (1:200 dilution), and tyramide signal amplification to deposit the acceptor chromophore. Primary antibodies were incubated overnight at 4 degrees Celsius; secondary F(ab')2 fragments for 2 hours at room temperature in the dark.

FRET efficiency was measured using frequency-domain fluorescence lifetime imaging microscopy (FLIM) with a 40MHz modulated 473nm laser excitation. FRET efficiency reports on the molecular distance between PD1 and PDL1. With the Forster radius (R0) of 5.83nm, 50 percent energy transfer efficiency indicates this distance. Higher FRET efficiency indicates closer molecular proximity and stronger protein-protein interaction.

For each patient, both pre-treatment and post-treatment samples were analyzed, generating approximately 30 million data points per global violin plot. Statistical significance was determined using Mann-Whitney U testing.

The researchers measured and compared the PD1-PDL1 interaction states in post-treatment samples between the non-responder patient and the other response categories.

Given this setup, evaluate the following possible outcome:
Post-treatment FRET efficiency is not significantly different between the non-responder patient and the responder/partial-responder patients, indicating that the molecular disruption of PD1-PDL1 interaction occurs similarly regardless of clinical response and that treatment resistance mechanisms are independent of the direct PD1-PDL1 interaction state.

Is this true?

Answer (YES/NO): NO